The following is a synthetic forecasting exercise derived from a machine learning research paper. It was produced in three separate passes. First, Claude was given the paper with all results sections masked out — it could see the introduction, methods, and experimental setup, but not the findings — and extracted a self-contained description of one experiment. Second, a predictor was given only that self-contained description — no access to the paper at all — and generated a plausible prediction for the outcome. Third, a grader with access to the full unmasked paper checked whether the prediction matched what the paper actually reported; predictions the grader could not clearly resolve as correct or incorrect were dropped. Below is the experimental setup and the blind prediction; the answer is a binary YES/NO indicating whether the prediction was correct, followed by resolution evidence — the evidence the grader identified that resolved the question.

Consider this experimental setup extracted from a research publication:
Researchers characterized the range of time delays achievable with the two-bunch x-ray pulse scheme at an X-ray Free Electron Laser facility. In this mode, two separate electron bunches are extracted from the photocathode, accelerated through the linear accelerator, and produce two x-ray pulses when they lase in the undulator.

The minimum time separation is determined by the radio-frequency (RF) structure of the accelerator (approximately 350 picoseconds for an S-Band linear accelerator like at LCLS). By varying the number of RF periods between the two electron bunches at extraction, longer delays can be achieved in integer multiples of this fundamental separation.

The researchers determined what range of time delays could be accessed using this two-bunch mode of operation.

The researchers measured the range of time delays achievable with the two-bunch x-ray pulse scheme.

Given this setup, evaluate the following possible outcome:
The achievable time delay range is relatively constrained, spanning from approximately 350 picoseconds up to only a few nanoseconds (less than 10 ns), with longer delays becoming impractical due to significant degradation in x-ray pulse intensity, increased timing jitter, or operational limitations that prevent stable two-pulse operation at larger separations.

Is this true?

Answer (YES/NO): NO